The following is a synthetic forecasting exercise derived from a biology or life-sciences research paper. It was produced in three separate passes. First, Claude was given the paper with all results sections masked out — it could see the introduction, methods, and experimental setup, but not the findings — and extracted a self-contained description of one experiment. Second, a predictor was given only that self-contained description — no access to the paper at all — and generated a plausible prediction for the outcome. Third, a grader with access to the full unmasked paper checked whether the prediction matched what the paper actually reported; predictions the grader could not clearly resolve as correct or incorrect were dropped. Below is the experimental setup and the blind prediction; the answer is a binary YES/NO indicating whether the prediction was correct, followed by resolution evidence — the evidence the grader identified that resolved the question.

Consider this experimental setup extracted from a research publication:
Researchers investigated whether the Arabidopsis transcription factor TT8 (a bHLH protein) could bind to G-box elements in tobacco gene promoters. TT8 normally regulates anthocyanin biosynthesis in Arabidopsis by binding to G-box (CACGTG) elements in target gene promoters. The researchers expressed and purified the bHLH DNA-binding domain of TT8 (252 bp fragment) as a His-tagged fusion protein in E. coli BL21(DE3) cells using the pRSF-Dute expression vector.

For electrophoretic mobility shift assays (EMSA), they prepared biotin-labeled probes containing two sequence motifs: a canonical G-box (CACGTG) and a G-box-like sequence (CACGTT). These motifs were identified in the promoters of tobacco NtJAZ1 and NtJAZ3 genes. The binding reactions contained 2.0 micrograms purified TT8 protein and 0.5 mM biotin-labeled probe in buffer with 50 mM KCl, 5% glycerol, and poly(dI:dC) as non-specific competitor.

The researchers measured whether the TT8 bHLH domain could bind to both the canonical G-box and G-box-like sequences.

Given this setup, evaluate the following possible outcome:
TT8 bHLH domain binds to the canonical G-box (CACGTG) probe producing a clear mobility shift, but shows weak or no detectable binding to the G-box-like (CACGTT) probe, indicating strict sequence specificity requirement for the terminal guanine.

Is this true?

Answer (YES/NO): YES